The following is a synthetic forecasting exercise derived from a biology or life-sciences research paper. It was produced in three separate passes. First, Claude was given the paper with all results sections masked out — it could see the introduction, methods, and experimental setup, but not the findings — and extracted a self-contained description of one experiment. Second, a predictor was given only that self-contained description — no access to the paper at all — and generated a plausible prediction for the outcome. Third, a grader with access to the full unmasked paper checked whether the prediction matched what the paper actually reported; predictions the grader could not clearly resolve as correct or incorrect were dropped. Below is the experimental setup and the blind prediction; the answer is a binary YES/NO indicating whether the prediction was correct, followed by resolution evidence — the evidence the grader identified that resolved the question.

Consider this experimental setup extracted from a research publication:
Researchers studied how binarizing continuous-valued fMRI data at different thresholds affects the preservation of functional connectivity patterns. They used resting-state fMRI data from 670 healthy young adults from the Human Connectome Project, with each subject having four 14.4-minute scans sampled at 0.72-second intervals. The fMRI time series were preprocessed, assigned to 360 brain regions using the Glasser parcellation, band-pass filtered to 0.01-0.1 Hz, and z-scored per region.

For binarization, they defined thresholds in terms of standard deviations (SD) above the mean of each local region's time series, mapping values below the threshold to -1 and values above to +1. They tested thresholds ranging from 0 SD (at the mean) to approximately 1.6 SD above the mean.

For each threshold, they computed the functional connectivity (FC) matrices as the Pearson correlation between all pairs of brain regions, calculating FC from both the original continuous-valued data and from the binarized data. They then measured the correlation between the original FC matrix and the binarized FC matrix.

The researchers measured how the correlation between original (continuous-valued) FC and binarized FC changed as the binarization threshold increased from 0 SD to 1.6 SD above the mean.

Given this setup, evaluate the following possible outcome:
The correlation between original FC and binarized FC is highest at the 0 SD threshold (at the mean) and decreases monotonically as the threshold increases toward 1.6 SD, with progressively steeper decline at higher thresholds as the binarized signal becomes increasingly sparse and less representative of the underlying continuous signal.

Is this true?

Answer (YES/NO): NO